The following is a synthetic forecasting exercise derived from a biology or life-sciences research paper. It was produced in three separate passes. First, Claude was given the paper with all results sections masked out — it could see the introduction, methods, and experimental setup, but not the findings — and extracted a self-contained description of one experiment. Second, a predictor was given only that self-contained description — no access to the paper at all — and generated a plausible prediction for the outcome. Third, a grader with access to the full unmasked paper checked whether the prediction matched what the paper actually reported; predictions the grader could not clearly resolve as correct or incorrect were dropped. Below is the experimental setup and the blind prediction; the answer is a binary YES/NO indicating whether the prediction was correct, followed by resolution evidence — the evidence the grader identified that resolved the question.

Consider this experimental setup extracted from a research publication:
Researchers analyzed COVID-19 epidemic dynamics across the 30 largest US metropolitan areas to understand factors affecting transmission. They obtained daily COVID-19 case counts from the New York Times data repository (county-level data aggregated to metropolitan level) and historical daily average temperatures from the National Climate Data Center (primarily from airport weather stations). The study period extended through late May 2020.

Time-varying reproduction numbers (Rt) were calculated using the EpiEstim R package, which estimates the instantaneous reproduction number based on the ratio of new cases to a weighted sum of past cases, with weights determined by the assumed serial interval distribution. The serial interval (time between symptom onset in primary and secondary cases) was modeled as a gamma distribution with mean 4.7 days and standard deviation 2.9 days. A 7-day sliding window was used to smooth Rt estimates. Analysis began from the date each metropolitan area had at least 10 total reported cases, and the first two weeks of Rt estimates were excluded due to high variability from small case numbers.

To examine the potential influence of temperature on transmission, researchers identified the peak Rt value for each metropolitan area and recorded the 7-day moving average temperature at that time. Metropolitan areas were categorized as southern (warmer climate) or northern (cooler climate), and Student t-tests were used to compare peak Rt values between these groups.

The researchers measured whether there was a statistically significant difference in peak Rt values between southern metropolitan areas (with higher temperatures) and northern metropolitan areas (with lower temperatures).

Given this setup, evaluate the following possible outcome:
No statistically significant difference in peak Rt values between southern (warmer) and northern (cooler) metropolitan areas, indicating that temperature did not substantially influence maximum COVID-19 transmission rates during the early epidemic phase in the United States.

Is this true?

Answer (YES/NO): YES